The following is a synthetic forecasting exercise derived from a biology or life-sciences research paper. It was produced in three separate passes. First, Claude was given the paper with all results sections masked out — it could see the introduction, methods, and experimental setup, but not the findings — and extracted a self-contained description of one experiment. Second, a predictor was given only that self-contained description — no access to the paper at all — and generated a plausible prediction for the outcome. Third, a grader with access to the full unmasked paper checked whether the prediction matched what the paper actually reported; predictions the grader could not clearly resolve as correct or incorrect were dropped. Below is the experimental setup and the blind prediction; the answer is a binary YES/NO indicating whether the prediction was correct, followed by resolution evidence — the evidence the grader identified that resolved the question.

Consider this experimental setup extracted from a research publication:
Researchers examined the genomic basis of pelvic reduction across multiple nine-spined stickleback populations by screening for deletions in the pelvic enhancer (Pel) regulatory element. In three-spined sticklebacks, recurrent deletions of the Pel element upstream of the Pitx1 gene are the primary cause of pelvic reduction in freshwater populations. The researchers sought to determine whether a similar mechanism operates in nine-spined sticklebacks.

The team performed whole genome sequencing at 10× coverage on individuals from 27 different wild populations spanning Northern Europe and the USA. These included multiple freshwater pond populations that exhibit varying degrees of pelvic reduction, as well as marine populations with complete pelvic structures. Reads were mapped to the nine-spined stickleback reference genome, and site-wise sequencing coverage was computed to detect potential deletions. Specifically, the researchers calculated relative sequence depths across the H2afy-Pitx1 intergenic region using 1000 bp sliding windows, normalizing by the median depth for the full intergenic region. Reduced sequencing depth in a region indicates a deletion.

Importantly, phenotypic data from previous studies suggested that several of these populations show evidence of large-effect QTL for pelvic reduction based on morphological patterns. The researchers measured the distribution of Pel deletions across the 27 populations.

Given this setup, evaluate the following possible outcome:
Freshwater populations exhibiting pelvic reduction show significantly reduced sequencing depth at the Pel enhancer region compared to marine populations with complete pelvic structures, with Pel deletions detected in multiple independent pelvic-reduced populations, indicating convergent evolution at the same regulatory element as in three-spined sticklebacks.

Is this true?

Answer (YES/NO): NO